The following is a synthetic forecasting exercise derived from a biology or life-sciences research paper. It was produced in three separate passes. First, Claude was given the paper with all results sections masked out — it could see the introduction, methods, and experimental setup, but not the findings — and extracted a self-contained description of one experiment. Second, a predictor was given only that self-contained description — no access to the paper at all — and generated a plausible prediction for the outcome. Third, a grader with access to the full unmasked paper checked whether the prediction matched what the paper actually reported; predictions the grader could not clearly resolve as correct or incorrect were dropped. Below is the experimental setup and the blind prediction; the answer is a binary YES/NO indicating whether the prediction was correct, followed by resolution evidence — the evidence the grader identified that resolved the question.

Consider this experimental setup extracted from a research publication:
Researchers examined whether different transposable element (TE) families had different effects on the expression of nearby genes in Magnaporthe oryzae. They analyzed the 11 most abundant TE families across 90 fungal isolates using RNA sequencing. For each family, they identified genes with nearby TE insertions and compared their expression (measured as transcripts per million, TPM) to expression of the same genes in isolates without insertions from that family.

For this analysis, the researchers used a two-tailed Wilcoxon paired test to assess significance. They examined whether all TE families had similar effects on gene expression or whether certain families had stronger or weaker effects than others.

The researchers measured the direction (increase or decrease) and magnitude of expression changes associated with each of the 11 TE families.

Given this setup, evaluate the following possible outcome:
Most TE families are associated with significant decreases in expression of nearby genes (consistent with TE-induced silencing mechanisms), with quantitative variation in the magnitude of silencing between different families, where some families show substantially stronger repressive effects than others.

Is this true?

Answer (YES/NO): NO